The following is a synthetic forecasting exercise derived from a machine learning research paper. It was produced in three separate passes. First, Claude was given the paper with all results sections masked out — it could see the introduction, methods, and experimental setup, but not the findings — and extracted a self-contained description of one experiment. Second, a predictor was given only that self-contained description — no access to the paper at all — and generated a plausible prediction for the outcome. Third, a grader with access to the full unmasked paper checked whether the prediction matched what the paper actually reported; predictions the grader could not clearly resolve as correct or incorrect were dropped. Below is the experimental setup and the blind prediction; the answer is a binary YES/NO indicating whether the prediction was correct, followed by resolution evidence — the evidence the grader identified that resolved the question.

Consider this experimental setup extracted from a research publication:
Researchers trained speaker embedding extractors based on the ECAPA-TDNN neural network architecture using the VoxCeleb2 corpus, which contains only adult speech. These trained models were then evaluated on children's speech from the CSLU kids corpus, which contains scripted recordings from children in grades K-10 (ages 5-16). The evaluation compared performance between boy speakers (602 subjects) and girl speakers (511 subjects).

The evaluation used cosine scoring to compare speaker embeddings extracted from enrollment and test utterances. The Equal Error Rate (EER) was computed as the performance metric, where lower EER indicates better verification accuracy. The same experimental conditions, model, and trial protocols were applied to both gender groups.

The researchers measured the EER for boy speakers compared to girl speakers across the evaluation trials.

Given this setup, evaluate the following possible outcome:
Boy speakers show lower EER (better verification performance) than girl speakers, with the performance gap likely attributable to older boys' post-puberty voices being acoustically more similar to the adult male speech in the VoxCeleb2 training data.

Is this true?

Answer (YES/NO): YES